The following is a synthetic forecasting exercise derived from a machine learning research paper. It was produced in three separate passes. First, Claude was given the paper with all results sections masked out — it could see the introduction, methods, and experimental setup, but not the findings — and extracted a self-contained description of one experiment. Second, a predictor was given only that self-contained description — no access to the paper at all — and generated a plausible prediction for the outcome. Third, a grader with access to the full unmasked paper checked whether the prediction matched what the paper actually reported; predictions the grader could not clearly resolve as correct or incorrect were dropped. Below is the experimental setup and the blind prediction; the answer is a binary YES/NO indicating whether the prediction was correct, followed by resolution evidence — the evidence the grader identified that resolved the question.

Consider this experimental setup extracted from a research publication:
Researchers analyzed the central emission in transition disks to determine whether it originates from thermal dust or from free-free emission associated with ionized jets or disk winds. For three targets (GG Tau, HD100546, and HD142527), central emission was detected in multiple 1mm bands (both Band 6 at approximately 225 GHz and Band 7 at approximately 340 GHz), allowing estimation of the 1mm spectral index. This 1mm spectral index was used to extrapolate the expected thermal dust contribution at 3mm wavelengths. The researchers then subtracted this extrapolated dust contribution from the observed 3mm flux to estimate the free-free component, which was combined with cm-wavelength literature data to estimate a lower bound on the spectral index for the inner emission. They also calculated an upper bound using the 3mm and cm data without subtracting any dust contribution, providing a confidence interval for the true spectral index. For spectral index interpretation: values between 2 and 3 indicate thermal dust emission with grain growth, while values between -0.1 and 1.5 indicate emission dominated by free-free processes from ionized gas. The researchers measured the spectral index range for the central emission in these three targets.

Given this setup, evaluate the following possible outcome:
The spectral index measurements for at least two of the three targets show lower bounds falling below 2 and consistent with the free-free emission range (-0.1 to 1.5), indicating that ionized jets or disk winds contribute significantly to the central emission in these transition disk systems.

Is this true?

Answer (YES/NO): YES